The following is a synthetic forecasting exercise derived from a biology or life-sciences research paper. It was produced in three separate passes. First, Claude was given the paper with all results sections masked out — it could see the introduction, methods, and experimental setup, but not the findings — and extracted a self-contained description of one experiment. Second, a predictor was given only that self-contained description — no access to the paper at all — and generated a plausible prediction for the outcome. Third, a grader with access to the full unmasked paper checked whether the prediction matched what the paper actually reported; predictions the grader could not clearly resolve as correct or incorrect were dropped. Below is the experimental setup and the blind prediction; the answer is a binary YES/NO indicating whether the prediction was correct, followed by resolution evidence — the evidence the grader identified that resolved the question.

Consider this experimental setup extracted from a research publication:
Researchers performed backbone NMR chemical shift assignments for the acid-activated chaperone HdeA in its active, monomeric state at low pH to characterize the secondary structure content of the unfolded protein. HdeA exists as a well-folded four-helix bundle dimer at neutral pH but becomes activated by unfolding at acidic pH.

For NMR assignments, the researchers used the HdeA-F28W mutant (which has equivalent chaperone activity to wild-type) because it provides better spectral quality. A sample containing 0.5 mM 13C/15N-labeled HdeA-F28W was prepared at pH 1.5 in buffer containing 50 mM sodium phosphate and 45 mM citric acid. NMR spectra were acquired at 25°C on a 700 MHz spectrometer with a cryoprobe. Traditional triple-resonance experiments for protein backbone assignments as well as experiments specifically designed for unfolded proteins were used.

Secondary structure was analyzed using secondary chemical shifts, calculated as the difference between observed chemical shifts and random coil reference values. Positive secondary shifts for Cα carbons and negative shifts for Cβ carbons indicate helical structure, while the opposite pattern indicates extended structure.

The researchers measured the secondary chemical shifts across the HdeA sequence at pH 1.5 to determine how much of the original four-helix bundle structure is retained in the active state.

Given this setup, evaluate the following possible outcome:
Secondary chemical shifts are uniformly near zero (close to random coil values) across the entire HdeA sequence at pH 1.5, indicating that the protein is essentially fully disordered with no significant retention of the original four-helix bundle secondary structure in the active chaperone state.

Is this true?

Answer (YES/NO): NO